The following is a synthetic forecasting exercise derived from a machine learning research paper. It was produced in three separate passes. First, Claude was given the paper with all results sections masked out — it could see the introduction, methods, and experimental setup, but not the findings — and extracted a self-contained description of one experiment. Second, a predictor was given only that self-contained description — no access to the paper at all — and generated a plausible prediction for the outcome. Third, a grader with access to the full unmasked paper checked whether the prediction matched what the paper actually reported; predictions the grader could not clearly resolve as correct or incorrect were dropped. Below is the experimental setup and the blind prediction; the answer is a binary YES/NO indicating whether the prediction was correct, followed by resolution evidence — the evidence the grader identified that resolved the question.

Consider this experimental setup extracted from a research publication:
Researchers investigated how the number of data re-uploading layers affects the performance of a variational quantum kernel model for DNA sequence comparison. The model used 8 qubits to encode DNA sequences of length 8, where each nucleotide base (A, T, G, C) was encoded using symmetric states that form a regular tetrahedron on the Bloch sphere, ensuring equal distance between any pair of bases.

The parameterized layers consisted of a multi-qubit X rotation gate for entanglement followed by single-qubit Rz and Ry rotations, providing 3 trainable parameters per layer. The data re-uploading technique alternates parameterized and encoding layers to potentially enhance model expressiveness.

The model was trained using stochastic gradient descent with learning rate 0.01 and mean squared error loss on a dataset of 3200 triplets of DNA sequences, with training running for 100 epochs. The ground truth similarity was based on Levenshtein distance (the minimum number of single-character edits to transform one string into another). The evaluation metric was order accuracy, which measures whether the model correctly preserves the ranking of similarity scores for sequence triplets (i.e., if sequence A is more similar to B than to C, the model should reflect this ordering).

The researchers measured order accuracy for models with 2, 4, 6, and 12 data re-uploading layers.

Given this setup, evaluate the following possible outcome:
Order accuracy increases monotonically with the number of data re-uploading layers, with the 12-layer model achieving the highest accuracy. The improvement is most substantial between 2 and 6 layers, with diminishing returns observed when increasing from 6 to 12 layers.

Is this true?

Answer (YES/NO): YES